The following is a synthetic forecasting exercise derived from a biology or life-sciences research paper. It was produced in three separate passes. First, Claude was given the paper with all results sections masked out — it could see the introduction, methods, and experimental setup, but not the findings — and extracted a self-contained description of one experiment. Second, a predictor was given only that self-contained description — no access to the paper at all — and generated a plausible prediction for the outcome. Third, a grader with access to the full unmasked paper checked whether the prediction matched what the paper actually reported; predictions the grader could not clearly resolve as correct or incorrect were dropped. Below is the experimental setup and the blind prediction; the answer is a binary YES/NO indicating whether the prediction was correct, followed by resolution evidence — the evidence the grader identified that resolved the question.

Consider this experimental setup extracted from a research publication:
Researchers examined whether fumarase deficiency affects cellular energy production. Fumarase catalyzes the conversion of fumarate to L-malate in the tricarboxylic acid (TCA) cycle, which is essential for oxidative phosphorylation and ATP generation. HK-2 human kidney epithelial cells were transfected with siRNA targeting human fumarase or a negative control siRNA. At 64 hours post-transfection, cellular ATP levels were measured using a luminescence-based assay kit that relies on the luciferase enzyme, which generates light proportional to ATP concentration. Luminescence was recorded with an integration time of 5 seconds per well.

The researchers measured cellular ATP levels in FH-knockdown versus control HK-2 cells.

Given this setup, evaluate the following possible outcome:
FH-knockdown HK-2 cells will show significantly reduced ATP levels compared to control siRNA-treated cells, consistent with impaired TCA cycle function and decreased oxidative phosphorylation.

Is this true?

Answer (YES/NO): YES